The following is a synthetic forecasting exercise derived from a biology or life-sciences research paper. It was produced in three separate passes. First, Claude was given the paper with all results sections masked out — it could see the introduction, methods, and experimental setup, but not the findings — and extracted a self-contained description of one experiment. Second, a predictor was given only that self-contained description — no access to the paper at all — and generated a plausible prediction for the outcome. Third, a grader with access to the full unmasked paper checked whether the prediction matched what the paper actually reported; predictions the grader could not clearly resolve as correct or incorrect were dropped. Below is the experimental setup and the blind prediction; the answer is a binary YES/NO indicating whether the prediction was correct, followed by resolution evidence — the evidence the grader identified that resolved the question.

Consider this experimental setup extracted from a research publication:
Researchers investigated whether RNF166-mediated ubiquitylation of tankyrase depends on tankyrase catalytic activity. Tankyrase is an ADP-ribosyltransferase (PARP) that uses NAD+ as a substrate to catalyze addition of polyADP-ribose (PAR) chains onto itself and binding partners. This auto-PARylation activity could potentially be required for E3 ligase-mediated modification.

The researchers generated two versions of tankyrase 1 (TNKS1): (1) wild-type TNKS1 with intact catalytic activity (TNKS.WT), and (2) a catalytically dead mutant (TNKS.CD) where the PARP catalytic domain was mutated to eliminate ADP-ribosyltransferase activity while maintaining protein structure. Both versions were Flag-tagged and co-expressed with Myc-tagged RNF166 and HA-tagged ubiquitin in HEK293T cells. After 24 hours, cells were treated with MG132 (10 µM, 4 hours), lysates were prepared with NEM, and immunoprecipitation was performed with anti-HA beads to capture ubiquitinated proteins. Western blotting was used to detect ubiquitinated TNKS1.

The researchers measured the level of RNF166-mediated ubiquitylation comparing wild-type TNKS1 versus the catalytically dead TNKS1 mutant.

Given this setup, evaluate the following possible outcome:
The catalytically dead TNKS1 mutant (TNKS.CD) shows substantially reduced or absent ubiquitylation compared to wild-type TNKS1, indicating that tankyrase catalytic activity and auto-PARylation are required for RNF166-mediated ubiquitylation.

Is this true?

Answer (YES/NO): YES